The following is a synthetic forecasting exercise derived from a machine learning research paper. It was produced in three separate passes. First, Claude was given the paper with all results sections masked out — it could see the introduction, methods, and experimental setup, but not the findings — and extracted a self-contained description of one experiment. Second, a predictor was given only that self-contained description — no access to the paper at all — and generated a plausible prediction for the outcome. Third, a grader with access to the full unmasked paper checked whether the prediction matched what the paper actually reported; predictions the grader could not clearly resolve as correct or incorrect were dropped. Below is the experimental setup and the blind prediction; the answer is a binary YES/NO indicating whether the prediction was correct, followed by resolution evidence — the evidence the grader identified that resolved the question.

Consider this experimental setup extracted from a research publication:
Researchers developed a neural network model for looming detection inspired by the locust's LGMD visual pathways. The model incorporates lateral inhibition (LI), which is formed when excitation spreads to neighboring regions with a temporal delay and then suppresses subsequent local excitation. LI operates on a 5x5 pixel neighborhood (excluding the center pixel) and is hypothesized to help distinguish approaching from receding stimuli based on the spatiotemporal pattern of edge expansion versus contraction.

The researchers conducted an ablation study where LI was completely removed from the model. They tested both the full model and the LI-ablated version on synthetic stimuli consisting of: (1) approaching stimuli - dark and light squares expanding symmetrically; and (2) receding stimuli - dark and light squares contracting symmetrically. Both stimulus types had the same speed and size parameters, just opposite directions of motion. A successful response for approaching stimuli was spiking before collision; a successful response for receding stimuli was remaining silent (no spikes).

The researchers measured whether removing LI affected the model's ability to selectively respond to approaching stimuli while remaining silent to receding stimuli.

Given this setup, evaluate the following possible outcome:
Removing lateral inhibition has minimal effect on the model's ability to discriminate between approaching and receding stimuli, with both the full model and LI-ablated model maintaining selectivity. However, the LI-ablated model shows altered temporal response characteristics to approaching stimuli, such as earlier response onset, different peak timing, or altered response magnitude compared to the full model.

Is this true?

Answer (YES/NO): NO